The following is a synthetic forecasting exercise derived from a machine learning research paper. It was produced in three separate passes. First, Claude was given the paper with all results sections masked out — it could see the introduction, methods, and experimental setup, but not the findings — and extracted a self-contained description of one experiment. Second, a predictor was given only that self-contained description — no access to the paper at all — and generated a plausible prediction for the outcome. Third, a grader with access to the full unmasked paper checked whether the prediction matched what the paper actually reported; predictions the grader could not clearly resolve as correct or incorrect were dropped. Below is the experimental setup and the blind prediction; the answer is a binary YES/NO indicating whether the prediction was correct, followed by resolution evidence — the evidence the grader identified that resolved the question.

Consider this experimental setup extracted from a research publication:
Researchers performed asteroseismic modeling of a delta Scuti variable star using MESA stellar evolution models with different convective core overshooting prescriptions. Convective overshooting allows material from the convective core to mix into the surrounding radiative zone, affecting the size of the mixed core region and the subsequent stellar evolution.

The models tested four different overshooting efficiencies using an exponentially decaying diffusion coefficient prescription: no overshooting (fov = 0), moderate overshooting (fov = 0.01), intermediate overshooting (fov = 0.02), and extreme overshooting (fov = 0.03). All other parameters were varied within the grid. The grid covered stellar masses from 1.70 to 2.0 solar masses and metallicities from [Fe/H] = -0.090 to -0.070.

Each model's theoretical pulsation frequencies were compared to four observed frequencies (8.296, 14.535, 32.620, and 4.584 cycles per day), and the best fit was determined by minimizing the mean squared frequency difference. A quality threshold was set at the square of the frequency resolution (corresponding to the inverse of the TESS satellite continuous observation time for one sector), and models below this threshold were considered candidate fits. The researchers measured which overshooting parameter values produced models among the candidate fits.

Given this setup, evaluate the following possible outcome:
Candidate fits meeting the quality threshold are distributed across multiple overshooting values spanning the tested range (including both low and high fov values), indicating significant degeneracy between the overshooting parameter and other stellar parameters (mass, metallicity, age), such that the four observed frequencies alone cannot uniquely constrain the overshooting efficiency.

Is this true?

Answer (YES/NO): NO